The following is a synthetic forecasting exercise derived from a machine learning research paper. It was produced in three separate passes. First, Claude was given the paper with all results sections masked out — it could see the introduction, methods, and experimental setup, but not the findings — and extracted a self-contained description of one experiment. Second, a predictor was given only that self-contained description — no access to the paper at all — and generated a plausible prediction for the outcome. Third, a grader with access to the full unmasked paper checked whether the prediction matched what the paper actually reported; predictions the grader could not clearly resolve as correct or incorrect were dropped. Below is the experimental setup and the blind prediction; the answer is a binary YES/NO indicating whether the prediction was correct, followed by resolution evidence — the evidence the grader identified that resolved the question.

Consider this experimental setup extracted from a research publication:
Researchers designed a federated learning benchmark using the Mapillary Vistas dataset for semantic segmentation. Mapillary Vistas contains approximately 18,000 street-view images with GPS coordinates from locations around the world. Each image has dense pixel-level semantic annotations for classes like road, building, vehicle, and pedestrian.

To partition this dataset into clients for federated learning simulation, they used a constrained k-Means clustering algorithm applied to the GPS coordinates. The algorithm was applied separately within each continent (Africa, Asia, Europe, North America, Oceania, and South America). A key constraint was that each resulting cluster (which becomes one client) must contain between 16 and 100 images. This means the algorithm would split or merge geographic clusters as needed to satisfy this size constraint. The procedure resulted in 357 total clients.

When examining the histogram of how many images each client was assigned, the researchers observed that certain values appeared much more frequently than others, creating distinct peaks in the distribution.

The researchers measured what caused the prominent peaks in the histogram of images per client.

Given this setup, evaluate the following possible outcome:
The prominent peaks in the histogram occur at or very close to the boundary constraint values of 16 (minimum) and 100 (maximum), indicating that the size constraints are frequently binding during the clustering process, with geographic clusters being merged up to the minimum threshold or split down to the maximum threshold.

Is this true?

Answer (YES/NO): YES